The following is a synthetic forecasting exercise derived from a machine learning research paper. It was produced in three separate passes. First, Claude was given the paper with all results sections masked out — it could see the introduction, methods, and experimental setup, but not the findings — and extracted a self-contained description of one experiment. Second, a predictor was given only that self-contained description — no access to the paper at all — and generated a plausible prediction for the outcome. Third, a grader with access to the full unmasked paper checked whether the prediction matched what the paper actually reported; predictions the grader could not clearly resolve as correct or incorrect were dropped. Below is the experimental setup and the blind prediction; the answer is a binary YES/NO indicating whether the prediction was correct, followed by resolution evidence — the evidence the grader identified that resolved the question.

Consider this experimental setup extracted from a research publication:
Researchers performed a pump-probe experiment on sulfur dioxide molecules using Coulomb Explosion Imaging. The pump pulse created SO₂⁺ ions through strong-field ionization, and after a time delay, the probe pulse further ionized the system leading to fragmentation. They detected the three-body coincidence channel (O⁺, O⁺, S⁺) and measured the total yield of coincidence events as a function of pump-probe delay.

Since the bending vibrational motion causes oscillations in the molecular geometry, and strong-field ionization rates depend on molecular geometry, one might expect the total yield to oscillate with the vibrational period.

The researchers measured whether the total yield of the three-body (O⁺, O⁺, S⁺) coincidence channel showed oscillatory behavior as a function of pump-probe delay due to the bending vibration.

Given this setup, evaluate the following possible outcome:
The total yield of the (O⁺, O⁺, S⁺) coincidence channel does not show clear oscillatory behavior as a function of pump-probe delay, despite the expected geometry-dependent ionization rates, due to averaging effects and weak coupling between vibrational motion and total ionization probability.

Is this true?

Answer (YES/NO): YES